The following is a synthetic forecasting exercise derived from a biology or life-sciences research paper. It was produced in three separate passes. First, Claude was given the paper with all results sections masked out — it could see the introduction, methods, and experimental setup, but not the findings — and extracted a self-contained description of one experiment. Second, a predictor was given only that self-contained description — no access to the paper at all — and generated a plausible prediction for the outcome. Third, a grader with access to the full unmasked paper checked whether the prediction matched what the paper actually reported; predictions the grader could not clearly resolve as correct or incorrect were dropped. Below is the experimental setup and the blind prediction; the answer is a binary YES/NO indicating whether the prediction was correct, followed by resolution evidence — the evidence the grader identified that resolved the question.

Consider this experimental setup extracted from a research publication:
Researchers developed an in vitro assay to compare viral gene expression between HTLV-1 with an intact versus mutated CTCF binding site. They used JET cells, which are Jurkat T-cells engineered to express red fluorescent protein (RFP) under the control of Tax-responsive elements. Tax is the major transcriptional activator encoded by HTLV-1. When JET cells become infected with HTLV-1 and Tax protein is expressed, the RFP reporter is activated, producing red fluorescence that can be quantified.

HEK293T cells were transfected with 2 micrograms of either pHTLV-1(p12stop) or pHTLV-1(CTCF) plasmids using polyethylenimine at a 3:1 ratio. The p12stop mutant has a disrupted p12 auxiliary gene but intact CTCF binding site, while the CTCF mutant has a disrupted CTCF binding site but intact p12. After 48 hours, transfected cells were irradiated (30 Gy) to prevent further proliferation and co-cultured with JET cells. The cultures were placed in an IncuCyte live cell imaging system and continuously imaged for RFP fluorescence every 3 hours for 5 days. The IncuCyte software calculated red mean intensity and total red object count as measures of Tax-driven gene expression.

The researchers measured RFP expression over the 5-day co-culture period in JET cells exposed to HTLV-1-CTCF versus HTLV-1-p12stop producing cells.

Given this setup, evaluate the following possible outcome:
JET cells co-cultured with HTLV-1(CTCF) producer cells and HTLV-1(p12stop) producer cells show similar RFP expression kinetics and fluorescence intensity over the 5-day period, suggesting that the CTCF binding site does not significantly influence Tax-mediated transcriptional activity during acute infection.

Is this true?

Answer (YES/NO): NO